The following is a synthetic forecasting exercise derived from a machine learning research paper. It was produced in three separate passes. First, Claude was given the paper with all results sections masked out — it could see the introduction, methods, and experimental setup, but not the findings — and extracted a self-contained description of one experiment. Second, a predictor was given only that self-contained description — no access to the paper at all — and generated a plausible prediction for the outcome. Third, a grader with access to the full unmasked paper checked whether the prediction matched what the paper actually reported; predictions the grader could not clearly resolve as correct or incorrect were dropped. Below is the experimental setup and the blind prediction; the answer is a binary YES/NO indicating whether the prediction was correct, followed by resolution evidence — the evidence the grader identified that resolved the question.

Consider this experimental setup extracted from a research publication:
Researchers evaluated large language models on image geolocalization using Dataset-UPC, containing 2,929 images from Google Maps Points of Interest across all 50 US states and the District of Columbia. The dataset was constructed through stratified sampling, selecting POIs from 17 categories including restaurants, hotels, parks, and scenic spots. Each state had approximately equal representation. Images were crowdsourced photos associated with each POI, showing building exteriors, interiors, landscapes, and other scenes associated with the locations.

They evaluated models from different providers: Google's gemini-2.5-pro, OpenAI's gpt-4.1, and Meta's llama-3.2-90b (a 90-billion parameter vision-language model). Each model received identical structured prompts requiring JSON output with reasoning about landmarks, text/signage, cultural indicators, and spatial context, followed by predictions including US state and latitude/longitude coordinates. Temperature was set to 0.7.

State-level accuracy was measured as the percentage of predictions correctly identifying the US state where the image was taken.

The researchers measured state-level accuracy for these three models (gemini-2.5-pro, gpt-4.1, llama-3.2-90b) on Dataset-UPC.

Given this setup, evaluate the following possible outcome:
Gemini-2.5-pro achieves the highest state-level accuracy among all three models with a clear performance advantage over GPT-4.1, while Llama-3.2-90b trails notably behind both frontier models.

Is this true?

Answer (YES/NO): YES